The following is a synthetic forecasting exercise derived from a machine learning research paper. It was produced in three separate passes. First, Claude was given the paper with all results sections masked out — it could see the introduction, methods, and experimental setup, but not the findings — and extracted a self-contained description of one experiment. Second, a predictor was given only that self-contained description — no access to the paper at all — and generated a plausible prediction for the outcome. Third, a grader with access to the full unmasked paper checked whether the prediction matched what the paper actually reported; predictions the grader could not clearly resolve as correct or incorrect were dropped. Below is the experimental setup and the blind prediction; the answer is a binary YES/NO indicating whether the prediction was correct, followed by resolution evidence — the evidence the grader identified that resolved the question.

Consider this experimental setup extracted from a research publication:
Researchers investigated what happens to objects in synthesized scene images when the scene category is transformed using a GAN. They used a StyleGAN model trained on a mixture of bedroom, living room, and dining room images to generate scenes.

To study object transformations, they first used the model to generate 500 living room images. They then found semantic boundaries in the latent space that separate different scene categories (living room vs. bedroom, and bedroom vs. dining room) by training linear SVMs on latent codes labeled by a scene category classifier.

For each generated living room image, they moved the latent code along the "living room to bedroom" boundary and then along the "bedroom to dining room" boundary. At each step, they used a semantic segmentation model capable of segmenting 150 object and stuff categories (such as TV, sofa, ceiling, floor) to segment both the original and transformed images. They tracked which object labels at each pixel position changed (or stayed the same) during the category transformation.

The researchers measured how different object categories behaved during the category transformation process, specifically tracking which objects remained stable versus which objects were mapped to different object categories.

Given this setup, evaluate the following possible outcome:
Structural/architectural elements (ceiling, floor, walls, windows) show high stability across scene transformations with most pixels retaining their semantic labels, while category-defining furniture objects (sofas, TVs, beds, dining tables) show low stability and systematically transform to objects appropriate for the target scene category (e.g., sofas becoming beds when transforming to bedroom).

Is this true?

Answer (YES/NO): YES